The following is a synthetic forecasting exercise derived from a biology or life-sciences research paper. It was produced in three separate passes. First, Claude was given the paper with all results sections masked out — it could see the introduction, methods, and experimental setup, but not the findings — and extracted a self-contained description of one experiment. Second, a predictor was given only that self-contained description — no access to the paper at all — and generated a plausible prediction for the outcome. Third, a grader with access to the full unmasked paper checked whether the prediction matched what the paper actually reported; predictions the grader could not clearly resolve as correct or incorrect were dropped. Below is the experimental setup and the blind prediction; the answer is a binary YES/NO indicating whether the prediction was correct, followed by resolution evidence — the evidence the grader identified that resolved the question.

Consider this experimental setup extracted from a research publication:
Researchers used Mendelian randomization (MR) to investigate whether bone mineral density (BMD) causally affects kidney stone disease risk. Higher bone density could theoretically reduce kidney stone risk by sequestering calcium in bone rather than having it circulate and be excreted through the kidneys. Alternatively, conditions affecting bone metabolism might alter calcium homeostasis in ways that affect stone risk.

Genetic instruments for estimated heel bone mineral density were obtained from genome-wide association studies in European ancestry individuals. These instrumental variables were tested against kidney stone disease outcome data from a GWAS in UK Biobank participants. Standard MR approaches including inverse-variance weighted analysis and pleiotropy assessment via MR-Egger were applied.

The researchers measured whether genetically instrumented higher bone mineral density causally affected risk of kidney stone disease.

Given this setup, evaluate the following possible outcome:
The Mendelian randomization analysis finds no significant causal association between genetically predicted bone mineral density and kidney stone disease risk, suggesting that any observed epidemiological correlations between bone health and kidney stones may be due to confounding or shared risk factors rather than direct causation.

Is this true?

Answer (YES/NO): YES